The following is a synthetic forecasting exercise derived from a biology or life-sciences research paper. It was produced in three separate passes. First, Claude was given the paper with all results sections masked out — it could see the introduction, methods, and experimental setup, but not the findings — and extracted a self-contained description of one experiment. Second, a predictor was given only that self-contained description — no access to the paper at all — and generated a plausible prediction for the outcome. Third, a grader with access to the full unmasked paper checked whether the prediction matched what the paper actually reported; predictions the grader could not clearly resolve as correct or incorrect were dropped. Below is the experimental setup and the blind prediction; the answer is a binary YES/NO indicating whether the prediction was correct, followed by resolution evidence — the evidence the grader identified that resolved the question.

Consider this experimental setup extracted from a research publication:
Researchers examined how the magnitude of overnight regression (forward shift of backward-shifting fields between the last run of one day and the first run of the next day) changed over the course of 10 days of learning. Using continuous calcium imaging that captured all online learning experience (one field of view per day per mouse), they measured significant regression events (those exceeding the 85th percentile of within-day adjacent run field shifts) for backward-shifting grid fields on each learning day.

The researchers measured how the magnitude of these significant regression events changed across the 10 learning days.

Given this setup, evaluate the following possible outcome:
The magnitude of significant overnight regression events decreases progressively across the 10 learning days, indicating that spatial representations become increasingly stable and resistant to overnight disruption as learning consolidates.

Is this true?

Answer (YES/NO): YES